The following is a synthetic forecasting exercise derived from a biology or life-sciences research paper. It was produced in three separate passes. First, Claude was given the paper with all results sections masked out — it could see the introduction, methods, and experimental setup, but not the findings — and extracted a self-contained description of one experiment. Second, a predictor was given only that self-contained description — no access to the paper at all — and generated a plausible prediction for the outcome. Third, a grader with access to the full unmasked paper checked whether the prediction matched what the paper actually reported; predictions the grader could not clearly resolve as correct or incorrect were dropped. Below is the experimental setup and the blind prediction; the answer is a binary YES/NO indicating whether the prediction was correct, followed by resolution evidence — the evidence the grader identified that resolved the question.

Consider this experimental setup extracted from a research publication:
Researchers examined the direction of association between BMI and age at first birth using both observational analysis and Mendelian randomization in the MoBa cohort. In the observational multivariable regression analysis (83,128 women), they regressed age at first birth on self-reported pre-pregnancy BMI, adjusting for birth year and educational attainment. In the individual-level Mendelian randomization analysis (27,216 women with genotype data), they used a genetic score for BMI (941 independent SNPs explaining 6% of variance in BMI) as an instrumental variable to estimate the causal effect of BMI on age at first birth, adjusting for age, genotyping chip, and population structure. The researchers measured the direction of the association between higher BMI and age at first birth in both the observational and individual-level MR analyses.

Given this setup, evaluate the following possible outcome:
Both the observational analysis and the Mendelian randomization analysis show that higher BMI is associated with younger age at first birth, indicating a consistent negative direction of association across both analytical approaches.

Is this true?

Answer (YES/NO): YES